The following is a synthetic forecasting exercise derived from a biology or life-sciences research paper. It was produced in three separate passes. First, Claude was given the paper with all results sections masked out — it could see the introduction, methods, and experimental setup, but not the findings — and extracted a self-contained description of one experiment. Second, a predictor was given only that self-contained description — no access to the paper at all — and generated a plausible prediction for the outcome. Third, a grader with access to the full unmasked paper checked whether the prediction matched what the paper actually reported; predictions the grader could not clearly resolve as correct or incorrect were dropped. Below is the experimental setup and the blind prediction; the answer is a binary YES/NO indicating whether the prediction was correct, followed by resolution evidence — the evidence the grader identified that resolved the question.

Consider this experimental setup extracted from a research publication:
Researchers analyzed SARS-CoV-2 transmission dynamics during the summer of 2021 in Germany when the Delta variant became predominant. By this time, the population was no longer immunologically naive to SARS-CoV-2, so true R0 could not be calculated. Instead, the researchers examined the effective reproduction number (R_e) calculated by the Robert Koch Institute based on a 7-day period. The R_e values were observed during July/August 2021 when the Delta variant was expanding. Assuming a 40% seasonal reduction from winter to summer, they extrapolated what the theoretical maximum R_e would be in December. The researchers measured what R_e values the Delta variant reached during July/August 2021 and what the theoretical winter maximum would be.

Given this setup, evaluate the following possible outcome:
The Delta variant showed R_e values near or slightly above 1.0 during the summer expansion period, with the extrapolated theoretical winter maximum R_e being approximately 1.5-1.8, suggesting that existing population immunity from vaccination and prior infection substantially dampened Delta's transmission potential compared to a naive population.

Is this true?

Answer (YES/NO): NO